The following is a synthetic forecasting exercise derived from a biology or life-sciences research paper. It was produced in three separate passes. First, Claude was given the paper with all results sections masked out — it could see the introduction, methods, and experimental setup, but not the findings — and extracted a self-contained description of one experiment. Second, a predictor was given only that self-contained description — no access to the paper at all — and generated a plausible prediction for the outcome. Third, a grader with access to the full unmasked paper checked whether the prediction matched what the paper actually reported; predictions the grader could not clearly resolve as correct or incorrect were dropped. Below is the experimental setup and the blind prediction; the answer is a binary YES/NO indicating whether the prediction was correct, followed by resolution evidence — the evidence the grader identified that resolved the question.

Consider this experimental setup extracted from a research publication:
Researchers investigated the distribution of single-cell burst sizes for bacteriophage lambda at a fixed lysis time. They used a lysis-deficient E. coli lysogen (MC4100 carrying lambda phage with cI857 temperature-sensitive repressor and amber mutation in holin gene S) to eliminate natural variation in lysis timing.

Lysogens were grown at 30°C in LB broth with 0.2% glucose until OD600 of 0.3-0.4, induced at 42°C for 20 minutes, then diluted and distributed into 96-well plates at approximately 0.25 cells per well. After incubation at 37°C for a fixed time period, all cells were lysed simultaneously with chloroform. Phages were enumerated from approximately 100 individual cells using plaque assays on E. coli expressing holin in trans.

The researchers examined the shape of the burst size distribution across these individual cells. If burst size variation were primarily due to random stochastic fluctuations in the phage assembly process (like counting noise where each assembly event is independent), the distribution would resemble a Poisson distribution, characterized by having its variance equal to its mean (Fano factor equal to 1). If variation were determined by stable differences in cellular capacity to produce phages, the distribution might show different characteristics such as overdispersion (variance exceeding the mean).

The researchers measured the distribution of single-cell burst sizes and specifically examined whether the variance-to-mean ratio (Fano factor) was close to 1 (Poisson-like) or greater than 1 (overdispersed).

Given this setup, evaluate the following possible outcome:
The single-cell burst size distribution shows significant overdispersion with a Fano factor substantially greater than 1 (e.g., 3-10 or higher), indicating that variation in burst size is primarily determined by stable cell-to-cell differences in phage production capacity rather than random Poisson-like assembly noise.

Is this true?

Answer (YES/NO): YES